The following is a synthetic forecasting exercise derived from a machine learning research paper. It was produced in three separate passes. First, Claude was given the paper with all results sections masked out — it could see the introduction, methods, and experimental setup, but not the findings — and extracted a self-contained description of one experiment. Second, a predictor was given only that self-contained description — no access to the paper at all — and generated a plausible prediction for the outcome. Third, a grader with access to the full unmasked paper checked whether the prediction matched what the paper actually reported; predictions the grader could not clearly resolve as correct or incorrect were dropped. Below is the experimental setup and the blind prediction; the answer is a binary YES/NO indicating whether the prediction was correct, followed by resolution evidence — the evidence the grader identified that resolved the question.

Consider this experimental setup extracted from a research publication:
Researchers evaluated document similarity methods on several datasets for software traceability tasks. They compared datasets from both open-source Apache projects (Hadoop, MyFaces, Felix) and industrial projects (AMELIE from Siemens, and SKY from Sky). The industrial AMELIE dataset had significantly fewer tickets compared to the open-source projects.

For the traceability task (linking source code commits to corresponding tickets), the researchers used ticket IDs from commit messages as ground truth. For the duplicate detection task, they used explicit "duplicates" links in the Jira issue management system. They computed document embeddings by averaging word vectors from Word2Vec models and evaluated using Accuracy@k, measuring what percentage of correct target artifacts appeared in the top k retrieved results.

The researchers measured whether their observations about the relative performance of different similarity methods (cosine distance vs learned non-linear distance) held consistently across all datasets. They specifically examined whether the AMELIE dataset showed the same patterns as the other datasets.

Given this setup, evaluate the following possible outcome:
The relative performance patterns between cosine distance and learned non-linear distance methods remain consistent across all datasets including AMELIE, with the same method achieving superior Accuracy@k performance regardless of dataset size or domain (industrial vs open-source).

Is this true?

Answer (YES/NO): NO